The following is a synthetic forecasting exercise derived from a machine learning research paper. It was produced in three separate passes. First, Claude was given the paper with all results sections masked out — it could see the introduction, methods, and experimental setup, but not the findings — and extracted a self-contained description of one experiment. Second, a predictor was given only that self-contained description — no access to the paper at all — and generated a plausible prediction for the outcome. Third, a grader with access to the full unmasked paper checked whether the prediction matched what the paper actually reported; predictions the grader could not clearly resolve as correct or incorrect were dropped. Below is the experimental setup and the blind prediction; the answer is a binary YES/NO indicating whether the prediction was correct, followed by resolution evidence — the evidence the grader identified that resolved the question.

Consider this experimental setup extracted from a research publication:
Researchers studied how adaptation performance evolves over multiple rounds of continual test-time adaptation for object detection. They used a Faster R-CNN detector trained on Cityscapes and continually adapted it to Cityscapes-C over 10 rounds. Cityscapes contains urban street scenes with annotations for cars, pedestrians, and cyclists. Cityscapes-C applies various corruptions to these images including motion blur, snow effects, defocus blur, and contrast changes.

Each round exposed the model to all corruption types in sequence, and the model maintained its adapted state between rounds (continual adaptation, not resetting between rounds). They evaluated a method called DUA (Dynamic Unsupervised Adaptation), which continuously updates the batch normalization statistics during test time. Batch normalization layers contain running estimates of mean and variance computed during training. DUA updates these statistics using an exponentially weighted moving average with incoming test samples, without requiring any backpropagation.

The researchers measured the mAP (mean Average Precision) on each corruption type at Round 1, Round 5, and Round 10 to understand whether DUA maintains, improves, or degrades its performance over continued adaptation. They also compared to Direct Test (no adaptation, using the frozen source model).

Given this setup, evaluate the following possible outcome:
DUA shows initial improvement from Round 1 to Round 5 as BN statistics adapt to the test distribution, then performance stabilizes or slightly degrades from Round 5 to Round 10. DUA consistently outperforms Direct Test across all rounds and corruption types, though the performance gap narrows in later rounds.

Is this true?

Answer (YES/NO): NO